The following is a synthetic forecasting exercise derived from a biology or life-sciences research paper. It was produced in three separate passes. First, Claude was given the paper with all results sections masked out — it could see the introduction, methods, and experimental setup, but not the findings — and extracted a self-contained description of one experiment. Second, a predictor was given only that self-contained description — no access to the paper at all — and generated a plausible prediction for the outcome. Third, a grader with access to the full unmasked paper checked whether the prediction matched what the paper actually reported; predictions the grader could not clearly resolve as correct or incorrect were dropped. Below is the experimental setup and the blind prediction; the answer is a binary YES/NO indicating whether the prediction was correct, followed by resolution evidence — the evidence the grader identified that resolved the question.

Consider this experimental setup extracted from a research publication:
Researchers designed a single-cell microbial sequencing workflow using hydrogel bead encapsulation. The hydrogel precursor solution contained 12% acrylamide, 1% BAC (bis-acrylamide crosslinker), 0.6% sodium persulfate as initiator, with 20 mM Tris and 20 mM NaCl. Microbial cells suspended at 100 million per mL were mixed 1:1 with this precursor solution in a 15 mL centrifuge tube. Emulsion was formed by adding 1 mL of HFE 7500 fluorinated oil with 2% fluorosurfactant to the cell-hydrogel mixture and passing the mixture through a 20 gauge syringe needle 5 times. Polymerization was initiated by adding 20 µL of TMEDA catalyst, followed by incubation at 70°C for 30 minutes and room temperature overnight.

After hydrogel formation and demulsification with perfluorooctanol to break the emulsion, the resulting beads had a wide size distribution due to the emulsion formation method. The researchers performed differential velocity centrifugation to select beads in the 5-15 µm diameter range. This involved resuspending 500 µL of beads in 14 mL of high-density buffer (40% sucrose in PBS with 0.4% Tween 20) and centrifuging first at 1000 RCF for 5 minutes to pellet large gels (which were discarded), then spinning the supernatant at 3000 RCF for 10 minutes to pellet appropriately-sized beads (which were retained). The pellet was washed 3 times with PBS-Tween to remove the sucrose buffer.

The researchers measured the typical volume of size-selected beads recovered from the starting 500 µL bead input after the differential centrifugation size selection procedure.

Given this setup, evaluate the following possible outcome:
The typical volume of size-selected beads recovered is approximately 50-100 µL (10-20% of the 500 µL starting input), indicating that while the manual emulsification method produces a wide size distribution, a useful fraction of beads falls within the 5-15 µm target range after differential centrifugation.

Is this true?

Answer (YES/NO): NO